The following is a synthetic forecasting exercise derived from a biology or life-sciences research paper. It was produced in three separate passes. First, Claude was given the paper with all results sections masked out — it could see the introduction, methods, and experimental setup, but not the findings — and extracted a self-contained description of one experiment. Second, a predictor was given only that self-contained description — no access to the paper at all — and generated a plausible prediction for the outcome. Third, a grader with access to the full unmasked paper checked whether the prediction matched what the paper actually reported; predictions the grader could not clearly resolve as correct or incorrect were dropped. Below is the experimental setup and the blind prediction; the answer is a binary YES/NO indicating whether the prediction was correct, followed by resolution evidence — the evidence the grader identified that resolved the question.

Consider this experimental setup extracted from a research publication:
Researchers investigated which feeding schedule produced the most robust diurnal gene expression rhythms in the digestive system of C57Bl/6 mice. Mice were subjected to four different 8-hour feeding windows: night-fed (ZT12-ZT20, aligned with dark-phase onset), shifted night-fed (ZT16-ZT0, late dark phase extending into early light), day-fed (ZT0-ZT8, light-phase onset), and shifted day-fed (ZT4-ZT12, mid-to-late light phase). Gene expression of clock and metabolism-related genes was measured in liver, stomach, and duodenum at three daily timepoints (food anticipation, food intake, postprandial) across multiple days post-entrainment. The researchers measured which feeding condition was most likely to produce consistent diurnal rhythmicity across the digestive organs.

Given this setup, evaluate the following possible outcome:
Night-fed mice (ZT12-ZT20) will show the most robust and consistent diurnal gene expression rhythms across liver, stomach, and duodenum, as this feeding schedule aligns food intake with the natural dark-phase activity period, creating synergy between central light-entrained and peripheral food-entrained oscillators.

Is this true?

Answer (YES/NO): NO